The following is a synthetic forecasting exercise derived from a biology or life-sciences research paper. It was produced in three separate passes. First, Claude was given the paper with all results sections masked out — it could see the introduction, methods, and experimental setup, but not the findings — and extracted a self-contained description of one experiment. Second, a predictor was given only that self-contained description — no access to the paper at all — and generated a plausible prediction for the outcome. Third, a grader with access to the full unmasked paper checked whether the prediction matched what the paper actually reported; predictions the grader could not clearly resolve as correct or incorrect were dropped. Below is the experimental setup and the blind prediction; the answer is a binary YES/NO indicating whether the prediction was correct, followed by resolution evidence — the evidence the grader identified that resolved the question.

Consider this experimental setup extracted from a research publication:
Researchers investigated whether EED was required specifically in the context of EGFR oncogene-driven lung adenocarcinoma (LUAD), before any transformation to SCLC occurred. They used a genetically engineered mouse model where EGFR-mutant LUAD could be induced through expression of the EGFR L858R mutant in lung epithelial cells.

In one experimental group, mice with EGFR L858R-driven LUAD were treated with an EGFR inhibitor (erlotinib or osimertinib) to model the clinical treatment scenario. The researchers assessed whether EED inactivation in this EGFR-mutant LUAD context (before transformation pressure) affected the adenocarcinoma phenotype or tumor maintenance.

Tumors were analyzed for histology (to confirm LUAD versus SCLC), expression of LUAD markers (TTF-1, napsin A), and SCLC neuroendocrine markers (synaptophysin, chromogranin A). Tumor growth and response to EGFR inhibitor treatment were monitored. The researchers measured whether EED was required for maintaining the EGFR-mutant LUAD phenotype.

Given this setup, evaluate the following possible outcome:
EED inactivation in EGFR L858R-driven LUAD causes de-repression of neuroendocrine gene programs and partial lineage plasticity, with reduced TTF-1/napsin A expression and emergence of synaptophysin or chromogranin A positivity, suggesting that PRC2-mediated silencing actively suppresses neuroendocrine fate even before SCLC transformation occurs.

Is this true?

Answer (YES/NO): NO